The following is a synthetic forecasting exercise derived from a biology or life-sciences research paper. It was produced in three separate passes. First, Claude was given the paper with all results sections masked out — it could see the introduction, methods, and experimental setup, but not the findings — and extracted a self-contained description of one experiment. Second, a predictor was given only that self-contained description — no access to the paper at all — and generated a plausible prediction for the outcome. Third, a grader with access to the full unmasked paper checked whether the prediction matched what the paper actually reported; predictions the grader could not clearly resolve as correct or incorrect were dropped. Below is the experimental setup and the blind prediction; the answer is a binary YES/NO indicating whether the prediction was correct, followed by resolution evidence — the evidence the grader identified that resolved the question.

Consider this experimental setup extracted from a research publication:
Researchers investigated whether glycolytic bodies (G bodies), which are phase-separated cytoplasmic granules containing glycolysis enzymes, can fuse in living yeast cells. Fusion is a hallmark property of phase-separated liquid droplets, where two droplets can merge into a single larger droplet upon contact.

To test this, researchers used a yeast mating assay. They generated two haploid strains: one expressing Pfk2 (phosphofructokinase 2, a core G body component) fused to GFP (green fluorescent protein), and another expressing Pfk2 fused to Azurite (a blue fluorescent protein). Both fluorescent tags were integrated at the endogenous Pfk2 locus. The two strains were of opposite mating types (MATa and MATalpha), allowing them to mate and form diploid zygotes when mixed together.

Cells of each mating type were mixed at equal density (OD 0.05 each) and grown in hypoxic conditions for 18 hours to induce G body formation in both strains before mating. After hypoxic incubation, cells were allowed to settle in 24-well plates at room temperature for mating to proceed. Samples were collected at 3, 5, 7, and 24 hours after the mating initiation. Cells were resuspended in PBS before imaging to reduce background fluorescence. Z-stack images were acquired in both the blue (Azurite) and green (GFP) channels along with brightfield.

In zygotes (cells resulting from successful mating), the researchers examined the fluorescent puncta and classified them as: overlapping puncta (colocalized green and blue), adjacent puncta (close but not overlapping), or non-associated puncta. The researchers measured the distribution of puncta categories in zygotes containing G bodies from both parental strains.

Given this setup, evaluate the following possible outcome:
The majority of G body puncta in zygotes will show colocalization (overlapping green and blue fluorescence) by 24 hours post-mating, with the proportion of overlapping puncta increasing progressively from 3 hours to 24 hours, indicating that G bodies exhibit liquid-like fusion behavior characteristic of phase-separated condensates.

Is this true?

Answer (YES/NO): NO